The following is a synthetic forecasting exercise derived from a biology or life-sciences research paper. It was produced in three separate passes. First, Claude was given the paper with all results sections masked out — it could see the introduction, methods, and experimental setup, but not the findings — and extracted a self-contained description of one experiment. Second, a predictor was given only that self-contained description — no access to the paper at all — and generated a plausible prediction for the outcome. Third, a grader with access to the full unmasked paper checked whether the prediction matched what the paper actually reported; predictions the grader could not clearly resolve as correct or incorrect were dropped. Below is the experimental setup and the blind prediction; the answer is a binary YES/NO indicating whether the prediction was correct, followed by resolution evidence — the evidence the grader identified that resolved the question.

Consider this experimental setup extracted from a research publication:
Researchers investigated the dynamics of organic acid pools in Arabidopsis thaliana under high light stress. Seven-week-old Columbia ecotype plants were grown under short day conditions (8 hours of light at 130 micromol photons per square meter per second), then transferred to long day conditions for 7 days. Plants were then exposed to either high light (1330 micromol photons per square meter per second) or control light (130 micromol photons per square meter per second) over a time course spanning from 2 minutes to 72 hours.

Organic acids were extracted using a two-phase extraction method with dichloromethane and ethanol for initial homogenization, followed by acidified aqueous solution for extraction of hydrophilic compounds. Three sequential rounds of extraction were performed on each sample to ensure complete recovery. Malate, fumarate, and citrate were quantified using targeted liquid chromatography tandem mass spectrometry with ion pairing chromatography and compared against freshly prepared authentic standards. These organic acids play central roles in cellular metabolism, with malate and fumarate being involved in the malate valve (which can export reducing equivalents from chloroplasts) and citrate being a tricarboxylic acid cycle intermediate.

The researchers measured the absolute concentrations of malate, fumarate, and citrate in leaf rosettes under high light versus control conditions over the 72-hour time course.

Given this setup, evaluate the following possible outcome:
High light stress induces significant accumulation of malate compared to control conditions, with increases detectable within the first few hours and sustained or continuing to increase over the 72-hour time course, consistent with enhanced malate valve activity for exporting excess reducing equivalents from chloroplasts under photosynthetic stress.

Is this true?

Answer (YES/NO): YES